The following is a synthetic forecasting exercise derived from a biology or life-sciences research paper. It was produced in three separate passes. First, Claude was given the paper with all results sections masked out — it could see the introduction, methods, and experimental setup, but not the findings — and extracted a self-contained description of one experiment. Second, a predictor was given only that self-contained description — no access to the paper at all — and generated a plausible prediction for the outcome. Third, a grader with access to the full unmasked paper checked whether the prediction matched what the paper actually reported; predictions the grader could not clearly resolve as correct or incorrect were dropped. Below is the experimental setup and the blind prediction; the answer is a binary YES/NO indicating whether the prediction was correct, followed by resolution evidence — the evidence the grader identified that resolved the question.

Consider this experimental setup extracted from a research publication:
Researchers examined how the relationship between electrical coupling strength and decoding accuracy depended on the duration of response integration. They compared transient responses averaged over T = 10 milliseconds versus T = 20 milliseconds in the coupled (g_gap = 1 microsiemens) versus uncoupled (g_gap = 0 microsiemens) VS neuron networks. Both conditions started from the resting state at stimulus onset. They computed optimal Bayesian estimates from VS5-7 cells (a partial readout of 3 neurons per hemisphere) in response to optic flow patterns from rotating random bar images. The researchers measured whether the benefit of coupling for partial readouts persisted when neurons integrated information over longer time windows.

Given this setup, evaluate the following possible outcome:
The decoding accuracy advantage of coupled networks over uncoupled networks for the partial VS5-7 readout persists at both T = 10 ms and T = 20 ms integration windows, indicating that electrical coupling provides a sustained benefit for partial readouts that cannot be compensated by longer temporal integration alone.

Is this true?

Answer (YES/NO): YES